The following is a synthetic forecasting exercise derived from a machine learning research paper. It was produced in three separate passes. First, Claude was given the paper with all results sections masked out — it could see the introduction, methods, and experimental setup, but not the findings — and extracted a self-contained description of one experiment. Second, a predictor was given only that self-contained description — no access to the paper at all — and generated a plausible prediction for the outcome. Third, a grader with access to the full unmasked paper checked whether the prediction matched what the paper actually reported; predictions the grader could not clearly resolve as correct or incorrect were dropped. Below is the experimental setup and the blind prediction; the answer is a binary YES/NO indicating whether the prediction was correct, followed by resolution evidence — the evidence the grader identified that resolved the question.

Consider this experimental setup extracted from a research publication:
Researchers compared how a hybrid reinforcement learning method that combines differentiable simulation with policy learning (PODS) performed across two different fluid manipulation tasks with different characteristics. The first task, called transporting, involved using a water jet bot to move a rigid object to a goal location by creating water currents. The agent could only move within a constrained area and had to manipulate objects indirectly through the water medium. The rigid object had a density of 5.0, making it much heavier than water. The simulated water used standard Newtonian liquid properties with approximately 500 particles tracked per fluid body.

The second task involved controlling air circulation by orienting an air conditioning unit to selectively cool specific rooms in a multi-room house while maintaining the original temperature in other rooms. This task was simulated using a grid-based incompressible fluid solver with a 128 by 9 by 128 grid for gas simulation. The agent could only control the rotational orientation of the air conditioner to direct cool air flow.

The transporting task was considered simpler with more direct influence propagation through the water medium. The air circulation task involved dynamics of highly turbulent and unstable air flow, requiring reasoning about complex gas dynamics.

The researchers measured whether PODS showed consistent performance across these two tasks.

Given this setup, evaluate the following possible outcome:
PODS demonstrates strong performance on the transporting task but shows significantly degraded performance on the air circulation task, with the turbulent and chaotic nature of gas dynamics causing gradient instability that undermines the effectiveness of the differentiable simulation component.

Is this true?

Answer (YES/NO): NO